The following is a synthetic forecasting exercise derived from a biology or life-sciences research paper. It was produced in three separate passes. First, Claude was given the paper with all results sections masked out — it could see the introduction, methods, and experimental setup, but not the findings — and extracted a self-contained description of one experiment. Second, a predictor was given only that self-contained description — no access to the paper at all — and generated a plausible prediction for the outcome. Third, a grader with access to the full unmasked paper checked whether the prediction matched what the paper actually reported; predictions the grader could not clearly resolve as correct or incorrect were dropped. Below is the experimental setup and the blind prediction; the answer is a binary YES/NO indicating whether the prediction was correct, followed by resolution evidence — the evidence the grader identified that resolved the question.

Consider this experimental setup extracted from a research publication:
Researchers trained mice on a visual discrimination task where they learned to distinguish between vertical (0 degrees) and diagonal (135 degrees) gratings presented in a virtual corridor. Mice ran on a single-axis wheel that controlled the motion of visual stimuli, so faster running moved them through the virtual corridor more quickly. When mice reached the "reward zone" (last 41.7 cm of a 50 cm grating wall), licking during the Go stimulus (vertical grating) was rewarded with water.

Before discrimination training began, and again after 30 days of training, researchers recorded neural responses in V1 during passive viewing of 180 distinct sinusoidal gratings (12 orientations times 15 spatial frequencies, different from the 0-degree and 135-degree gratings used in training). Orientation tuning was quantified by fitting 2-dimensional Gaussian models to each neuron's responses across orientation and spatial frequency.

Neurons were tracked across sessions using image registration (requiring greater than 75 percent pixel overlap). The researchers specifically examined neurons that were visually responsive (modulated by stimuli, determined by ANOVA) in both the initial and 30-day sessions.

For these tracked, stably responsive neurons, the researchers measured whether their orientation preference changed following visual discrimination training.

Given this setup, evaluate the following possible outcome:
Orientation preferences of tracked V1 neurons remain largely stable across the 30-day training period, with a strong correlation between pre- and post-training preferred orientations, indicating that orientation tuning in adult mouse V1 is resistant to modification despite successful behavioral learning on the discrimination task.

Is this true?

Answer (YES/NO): YES